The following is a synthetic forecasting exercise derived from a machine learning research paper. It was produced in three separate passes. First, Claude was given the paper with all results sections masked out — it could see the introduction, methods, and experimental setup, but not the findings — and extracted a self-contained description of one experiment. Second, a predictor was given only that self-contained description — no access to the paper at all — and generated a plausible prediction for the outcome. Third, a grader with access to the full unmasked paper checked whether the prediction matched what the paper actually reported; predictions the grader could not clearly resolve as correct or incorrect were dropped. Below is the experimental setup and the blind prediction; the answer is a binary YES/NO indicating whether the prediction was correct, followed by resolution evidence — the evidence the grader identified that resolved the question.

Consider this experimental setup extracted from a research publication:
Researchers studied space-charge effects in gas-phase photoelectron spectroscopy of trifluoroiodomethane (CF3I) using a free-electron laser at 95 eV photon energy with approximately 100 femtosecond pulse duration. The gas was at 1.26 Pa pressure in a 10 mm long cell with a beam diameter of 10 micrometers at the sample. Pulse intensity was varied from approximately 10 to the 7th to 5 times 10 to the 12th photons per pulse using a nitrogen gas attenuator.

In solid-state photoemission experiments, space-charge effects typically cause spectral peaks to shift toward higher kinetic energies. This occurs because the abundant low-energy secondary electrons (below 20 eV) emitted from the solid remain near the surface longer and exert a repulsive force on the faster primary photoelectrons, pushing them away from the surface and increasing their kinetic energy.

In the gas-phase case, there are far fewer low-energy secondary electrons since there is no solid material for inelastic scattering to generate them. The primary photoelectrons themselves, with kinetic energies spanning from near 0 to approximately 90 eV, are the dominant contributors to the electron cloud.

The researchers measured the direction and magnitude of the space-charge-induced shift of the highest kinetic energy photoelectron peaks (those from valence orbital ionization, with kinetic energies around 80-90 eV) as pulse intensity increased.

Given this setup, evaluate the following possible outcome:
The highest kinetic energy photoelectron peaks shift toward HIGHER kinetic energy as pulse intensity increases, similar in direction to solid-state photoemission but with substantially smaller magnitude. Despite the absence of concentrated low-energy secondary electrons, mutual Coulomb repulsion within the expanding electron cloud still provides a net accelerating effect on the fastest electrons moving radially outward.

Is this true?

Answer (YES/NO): NO